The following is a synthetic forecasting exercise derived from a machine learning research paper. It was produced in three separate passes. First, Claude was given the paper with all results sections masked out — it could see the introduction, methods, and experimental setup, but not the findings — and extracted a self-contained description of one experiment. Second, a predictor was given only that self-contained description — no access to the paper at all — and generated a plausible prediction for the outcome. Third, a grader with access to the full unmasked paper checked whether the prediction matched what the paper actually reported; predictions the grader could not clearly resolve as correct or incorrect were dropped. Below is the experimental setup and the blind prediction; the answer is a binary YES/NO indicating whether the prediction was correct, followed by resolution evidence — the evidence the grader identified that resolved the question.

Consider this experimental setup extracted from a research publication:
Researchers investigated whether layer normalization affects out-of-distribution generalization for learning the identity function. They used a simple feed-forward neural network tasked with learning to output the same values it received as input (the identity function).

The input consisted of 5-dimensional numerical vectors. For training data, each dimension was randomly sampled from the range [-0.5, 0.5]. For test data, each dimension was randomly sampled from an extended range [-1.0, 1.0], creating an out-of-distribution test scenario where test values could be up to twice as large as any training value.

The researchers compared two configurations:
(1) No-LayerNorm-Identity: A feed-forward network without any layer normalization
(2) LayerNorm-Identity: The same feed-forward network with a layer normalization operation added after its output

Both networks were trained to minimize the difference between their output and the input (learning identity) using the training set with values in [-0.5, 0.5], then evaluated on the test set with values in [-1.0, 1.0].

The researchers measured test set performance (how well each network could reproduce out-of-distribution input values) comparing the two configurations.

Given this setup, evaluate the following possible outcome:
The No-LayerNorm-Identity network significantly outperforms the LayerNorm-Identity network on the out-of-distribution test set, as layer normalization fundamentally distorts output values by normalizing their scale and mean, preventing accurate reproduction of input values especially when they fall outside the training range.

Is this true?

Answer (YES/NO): YES